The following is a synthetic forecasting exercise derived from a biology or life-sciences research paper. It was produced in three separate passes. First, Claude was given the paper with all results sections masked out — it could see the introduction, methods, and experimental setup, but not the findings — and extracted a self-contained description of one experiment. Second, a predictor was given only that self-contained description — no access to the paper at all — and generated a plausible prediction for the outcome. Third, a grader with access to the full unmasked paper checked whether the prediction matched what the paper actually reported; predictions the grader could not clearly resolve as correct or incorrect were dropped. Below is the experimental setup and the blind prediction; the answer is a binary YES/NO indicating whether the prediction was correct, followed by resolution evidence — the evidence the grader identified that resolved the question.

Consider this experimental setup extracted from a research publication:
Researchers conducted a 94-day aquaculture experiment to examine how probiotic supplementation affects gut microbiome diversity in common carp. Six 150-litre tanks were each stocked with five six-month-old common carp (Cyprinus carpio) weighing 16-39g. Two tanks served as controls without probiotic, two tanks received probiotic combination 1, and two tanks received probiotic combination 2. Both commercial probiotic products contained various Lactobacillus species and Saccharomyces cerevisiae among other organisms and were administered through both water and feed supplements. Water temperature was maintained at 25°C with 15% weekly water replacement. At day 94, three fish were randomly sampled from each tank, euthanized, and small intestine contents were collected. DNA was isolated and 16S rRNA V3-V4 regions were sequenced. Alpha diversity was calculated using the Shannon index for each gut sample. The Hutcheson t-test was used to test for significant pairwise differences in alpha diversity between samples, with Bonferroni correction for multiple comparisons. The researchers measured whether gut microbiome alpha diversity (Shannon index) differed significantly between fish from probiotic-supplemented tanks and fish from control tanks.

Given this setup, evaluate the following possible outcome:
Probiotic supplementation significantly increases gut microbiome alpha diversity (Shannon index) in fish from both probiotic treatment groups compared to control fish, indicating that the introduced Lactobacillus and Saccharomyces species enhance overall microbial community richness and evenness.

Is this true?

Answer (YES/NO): NO